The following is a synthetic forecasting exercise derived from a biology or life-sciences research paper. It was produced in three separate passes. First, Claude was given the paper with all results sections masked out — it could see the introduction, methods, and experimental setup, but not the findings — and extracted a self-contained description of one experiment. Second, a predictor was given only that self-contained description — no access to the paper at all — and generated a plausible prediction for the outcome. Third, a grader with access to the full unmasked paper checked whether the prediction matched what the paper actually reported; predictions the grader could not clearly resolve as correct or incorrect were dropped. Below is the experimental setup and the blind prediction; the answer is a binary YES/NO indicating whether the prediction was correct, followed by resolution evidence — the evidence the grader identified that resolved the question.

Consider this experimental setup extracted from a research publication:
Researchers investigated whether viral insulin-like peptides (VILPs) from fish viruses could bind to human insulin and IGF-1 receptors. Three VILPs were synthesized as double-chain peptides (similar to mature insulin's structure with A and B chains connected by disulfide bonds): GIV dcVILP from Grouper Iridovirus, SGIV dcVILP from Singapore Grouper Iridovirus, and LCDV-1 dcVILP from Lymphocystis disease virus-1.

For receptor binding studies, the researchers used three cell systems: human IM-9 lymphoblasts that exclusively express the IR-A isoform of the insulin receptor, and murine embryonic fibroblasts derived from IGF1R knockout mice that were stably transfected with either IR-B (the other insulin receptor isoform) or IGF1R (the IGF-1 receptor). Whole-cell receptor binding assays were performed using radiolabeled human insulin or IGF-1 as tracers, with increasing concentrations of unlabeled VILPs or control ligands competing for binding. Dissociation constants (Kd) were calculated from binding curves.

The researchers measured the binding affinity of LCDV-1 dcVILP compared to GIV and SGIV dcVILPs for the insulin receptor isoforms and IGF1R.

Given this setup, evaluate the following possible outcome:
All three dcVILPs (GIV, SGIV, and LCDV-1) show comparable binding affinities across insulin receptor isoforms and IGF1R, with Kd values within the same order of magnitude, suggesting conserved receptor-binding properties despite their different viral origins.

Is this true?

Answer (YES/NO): NO